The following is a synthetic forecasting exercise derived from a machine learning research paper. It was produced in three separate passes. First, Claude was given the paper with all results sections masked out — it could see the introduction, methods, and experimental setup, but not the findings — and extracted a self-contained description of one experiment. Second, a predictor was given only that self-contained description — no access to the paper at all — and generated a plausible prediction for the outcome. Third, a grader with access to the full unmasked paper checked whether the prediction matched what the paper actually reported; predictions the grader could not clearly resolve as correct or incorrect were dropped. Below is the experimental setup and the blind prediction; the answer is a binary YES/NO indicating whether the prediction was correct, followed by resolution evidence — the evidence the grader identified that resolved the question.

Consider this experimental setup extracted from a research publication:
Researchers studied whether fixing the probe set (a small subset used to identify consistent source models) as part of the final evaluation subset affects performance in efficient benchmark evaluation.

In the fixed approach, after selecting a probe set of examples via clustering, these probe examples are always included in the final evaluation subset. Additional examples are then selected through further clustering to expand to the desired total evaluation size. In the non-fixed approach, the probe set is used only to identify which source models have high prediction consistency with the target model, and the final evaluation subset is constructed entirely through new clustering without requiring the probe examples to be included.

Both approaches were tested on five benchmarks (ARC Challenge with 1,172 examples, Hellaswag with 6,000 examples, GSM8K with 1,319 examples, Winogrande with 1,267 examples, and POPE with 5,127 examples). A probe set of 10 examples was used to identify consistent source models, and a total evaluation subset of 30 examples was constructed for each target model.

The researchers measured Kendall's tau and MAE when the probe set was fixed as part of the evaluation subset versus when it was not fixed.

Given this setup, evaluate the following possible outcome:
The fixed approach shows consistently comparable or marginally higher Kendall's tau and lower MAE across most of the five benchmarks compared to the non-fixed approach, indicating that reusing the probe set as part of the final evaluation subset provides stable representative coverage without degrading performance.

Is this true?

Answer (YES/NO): NO